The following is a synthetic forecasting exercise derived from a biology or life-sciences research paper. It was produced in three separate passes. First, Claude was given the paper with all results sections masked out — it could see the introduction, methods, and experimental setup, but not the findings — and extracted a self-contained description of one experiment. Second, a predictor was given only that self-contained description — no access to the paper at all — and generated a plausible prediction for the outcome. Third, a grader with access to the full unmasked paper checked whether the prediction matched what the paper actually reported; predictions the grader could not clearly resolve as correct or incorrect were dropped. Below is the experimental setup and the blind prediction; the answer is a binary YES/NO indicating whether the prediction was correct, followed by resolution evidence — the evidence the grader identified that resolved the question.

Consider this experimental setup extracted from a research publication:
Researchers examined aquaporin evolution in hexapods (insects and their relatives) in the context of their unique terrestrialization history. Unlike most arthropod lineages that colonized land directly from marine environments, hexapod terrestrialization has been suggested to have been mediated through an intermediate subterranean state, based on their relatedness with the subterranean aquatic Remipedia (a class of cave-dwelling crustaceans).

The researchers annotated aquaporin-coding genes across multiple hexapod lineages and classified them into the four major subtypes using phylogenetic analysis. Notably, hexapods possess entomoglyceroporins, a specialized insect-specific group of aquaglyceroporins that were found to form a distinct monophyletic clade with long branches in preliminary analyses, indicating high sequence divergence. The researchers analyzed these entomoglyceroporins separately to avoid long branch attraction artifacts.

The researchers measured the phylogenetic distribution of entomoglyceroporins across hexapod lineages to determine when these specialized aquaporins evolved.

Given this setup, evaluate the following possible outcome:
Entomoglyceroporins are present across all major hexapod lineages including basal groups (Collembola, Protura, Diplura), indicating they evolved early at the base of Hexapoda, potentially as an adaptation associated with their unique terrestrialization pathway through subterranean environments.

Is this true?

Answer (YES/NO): NO